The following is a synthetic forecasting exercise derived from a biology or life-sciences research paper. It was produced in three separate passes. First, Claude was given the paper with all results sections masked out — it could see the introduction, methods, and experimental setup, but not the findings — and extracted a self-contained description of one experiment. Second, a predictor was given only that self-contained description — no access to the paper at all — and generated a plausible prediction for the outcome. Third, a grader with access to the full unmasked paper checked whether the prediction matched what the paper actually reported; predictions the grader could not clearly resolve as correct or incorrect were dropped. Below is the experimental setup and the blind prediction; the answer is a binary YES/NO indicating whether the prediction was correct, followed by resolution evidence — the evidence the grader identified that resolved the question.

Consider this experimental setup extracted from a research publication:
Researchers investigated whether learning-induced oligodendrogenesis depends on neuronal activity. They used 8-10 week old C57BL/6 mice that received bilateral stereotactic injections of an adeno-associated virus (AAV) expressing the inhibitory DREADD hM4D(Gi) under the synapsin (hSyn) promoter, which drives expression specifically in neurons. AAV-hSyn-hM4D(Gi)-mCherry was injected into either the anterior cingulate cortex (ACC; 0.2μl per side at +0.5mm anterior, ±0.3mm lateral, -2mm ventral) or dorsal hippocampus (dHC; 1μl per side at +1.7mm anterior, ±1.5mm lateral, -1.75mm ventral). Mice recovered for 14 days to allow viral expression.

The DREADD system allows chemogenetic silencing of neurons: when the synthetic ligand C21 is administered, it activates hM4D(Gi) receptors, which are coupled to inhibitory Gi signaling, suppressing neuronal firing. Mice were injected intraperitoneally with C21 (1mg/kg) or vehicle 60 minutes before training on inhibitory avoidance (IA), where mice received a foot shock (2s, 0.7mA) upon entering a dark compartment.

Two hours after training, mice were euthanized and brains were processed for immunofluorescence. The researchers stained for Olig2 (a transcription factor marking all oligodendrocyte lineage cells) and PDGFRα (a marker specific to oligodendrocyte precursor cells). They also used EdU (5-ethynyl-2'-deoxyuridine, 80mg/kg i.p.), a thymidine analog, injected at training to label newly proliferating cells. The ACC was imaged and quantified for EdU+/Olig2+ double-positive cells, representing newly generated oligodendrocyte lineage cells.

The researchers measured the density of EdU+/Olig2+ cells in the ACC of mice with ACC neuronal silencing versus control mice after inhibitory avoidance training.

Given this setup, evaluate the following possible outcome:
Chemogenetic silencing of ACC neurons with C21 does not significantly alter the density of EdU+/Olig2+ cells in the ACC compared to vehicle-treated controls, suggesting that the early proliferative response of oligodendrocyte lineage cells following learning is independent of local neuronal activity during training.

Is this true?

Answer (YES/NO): NO